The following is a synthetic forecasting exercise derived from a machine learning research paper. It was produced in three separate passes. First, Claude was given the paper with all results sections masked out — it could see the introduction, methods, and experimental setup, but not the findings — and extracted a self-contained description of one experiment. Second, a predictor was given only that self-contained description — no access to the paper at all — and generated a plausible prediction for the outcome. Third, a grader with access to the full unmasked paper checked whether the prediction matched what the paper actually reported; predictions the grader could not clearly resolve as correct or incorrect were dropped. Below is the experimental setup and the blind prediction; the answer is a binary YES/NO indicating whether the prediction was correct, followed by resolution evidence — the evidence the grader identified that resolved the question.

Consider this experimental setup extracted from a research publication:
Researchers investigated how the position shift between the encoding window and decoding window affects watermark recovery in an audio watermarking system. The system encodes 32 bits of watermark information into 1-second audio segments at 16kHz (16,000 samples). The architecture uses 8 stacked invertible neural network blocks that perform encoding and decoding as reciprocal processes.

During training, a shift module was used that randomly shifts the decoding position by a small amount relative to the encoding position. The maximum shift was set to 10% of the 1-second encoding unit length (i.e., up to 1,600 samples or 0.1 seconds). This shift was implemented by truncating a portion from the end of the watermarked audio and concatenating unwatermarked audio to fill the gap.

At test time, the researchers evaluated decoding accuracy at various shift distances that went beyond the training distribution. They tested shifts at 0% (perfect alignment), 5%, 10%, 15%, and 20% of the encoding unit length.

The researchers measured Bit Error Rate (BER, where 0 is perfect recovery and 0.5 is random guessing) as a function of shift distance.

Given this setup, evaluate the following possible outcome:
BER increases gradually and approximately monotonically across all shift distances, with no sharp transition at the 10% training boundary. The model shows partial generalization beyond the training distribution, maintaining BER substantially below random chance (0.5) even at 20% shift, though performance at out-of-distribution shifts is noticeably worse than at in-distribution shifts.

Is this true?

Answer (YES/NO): NO